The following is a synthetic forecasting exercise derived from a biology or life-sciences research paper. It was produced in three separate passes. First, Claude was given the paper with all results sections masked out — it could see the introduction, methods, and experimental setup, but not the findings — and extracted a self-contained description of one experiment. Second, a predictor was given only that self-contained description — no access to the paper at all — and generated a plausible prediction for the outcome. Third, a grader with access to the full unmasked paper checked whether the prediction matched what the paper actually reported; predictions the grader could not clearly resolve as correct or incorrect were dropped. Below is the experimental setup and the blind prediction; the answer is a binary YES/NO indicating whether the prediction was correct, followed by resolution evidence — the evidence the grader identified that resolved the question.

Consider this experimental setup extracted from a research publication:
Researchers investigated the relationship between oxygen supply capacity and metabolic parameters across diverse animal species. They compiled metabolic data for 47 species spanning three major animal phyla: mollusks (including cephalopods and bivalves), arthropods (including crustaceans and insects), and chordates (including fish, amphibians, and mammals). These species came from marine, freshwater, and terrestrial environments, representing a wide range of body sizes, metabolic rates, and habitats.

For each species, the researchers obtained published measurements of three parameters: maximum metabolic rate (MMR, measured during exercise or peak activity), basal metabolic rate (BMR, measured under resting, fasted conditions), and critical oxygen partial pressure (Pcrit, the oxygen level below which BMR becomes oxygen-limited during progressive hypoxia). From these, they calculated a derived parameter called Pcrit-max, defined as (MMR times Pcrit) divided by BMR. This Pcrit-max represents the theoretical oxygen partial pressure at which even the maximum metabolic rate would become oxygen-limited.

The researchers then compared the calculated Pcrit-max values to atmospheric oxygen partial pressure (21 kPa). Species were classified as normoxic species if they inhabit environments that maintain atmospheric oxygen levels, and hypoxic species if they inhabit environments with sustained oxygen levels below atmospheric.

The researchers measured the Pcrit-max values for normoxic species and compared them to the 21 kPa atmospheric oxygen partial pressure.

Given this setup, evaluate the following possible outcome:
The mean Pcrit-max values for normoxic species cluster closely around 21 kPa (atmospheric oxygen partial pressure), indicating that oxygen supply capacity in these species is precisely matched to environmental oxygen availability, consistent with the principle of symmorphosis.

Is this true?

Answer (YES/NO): YES